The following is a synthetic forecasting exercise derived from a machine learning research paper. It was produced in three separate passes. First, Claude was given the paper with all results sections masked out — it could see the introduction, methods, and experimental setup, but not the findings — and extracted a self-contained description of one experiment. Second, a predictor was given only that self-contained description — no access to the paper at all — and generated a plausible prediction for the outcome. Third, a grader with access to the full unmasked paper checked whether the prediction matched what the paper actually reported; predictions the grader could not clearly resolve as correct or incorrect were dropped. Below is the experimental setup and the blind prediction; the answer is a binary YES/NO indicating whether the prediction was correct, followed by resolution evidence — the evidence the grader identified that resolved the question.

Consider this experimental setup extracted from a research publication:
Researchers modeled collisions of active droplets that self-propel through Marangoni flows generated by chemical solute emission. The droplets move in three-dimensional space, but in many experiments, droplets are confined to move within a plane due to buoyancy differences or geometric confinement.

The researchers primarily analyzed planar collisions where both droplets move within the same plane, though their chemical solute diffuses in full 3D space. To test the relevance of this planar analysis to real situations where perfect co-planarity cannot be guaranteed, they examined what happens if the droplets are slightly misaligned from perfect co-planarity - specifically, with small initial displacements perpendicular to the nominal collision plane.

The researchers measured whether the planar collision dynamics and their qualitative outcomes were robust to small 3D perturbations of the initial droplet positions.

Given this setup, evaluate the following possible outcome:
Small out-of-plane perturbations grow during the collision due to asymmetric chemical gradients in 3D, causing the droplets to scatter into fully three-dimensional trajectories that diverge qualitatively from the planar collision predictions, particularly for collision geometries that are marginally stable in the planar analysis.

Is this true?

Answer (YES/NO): NO